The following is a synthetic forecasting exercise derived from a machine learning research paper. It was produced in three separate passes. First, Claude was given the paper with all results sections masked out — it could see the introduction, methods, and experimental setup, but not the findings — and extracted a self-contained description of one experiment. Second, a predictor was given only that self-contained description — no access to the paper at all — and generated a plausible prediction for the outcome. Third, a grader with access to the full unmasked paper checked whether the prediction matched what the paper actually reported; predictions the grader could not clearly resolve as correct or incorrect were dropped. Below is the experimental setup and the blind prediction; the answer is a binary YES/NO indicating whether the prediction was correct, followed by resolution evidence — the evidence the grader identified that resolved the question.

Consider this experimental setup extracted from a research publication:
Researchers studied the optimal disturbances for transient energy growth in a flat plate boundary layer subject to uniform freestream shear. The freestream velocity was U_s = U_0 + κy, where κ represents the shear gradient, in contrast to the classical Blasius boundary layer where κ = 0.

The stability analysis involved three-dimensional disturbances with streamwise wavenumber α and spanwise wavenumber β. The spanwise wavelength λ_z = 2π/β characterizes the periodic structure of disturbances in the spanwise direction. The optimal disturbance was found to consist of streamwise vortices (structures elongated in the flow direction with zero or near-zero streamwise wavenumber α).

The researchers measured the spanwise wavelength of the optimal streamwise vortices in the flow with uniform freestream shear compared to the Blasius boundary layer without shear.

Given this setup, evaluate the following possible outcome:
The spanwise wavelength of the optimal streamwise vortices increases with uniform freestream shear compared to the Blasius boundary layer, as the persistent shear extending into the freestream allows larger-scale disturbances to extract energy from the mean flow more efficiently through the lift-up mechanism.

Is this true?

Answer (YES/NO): YES